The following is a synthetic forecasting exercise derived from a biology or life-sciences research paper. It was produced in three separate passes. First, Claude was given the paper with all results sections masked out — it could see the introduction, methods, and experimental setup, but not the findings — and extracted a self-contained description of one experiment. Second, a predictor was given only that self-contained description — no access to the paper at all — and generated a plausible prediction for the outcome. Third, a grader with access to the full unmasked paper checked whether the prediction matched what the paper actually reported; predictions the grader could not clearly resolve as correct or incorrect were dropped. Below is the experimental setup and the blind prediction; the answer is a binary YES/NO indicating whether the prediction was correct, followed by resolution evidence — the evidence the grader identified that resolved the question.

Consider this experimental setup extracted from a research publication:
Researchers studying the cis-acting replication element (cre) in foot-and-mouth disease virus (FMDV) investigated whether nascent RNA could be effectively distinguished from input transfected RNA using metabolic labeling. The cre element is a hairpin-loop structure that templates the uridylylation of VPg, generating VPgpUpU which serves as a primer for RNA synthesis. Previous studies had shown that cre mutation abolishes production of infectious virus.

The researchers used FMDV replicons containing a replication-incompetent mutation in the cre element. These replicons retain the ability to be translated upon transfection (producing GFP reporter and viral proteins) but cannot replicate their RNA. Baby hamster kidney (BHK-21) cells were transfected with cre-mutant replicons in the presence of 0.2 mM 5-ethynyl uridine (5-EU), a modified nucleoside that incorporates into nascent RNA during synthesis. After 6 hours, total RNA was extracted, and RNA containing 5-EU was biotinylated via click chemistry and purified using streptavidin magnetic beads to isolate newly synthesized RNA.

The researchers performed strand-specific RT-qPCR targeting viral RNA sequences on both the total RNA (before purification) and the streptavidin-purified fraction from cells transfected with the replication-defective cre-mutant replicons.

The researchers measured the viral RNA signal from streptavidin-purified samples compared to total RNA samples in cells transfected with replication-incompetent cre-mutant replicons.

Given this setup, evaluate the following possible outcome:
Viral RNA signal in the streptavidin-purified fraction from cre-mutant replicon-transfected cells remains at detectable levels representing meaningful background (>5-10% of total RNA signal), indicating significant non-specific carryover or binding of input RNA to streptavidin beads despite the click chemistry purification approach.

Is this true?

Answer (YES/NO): NO